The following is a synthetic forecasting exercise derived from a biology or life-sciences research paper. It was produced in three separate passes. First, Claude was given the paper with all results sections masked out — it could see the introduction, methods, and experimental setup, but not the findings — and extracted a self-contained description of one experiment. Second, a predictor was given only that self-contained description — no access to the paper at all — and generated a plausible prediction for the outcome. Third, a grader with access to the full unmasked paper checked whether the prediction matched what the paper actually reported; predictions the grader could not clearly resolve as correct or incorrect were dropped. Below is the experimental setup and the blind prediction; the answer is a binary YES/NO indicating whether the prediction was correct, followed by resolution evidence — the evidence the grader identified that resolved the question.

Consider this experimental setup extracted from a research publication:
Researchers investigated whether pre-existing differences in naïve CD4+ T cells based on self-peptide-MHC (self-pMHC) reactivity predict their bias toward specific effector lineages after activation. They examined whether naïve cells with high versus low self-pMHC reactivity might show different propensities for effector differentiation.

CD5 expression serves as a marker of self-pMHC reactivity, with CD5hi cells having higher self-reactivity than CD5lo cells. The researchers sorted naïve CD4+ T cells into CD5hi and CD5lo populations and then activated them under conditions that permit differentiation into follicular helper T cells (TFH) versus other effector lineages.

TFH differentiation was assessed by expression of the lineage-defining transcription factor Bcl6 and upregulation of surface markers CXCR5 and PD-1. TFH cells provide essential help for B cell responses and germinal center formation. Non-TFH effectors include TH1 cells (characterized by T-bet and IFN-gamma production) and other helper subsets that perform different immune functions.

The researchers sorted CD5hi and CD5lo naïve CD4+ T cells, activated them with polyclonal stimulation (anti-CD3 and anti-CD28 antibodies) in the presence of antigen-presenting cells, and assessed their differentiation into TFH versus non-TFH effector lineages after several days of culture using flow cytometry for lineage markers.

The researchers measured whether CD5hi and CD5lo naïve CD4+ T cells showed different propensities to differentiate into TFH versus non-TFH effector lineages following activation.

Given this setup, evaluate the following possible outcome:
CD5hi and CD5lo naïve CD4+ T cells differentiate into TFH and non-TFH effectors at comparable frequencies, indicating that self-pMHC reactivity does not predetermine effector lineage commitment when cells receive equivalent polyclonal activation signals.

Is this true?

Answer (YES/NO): NO